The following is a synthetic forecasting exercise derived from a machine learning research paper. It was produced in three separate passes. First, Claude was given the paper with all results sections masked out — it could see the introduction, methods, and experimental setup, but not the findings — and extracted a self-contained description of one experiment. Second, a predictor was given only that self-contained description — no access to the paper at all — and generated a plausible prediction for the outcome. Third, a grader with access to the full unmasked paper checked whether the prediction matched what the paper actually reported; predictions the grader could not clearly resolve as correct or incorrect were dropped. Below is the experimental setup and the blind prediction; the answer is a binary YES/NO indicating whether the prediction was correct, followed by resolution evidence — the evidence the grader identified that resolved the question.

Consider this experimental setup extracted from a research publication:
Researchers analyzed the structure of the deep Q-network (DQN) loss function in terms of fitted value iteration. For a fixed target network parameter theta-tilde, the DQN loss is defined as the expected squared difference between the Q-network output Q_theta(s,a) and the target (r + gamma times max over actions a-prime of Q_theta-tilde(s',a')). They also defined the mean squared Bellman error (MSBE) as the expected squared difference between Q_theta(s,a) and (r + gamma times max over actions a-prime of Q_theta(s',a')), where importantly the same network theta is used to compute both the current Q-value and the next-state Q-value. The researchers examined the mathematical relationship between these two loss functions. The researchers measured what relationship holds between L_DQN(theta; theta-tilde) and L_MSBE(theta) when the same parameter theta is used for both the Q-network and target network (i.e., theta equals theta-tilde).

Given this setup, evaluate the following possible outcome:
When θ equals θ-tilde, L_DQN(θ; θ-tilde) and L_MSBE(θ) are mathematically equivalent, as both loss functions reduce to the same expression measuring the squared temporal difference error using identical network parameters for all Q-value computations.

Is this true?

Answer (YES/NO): YES